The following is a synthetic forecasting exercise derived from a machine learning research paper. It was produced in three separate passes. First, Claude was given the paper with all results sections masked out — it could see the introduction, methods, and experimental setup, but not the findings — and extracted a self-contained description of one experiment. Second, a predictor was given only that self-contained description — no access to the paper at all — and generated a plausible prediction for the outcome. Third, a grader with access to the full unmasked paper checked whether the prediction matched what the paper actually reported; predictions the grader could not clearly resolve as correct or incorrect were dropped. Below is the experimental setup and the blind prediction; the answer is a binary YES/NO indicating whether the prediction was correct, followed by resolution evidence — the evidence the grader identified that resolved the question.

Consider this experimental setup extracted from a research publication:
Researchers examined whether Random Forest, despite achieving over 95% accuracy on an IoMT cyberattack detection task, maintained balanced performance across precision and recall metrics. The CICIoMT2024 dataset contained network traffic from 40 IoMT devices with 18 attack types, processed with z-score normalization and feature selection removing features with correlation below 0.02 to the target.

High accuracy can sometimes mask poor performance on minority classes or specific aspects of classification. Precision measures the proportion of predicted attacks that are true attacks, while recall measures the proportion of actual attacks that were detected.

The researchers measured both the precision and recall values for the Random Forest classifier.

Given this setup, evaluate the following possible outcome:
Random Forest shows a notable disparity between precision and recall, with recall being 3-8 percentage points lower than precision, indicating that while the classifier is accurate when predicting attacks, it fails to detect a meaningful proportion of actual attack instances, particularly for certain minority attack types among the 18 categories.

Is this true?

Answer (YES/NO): NO